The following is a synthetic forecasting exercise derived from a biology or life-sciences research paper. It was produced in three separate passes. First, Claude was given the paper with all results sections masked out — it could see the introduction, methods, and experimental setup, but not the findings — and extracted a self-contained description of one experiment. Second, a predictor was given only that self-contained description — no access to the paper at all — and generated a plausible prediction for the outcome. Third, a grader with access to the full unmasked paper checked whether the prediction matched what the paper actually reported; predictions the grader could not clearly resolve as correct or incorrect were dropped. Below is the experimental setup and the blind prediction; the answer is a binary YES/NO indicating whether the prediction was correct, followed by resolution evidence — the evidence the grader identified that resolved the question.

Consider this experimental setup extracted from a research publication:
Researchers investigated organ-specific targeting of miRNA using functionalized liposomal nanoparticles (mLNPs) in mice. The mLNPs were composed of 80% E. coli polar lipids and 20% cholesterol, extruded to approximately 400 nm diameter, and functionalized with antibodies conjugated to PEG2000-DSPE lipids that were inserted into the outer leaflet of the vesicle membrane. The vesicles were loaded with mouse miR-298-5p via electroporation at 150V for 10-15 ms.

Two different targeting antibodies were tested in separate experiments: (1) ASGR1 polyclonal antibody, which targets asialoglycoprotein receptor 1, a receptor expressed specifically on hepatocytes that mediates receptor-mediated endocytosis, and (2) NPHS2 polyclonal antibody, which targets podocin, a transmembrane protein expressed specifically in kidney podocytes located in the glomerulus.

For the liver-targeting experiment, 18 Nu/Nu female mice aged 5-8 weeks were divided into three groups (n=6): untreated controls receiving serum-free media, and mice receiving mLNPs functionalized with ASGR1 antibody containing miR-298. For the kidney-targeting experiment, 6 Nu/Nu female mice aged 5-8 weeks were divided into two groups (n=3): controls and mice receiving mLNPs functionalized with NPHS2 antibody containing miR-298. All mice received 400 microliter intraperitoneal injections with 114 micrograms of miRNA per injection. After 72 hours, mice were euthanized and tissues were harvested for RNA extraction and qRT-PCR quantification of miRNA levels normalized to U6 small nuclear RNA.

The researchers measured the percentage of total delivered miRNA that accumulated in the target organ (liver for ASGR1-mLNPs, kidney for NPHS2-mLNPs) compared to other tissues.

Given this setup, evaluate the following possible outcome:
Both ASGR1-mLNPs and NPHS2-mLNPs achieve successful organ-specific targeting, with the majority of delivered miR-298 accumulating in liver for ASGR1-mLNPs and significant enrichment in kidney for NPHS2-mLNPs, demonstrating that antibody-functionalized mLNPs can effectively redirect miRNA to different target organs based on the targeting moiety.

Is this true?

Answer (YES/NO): NO